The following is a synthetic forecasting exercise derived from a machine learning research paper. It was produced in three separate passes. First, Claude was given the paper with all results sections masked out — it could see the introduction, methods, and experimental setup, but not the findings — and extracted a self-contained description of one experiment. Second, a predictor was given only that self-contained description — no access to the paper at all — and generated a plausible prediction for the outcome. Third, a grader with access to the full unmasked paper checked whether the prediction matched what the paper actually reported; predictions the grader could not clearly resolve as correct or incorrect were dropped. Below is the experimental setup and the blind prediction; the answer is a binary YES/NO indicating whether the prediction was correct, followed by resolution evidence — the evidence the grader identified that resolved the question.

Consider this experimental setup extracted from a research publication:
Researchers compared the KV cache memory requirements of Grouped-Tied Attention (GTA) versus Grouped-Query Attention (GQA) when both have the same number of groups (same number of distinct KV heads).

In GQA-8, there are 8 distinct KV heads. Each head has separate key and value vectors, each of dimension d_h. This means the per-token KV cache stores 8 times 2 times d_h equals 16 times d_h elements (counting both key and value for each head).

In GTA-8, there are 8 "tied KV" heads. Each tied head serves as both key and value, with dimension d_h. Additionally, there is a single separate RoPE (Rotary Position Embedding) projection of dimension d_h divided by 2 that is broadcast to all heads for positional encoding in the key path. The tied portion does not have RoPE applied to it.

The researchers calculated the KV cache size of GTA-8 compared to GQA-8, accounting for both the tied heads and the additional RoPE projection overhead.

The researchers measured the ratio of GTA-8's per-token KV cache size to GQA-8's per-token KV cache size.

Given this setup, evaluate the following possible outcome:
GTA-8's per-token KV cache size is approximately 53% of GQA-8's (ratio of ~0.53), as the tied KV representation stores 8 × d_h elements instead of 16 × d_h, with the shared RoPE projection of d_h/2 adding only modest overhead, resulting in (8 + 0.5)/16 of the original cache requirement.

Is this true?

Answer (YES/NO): YES